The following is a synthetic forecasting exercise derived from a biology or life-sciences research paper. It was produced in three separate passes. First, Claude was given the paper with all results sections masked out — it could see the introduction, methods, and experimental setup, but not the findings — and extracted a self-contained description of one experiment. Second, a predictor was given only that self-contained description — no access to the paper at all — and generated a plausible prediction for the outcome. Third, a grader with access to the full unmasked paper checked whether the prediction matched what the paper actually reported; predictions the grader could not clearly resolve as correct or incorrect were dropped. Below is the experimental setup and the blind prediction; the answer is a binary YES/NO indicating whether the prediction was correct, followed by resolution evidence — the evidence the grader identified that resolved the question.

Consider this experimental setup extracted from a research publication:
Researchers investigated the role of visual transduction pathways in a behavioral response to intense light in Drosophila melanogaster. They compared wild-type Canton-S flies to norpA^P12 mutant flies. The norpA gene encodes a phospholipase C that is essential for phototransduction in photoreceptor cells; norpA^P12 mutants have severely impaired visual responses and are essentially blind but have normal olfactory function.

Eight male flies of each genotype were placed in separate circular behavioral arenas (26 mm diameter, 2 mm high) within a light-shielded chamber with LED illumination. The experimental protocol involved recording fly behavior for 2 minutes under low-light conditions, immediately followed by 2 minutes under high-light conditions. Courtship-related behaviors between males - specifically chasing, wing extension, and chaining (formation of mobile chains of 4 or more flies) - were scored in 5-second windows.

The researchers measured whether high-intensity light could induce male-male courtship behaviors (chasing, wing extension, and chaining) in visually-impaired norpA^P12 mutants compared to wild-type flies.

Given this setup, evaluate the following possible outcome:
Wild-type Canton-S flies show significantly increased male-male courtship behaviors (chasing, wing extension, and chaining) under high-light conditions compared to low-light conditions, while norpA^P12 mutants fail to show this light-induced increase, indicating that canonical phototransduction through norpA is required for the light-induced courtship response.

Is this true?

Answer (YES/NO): YES